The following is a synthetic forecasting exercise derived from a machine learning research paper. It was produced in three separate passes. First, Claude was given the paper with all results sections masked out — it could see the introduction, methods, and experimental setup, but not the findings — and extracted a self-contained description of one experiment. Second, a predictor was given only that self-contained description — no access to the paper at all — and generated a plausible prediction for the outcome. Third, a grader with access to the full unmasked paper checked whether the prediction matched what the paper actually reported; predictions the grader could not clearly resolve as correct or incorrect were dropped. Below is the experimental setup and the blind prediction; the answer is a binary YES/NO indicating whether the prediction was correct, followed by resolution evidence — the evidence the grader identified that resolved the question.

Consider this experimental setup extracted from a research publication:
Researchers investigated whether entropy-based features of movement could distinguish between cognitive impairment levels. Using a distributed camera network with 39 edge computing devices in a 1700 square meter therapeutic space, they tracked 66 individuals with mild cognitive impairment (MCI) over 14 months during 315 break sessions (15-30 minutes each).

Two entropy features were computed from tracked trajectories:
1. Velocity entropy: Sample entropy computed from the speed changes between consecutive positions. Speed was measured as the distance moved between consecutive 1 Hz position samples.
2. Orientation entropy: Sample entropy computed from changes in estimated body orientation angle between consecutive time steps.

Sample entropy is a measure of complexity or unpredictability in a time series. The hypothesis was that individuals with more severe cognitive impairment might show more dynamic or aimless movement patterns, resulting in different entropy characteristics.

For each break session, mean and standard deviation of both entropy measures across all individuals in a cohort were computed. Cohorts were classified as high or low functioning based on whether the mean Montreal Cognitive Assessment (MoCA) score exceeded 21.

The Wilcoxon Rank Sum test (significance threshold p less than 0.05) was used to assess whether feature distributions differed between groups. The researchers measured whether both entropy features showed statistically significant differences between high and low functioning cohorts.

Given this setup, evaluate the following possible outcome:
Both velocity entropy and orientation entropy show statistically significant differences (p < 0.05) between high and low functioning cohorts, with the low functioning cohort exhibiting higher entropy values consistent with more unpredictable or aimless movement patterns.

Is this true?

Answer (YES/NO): YES